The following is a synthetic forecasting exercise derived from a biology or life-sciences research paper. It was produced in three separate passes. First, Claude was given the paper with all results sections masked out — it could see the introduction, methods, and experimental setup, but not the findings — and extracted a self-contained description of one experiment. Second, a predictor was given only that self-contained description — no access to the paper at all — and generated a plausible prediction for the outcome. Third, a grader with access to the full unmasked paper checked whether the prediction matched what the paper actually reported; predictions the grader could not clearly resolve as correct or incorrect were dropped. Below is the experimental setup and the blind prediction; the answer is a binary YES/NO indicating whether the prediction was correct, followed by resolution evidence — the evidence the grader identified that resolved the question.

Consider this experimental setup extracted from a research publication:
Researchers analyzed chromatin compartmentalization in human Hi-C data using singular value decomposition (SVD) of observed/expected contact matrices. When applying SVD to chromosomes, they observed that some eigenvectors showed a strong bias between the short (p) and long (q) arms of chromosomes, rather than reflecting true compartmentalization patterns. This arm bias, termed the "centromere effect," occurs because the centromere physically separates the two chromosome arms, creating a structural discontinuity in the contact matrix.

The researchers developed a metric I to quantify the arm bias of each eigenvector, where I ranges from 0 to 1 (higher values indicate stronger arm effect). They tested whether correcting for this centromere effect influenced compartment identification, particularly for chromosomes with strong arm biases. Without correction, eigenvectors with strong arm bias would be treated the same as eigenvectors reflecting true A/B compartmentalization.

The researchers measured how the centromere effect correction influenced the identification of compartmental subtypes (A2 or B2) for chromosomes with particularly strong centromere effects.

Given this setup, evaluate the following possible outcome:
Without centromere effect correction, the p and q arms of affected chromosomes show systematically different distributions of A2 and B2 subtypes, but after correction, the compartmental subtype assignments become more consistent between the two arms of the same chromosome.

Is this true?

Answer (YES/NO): YES